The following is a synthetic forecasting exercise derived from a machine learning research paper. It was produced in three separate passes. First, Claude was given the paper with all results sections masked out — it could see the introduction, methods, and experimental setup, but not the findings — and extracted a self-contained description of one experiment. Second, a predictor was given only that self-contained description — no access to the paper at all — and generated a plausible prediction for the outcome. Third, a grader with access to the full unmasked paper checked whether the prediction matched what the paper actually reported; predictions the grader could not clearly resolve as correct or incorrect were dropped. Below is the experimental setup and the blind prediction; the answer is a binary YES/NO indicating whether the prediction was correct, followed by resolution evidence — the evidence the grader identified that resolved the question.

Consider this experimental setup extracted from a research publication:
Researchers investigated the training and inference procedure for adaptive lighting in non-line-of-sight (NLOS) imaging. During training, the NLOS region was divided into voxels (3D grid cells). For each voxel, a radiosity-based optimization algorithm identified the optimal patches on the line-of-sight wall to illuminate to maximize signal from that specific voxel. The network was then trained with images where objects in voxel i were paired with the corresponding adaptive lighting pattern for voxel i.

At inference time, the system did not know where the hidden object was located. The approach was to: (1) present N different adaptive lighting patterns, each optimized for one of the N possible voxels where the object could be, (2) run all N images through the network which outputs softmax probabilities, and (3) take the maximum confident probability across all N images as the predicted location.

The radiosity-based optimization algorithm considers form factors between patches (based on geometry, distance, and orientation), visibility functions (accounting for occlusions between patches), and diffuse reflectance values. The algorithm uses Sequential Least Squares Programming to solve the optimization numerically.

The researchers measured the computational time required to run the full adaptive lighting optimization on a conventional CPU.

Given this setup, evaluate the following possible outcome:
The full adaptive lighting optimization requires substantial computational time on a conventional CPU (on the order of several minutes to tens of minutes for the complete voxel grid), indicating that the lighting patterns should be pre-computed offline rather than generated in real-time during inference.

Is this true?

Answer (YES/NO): NO